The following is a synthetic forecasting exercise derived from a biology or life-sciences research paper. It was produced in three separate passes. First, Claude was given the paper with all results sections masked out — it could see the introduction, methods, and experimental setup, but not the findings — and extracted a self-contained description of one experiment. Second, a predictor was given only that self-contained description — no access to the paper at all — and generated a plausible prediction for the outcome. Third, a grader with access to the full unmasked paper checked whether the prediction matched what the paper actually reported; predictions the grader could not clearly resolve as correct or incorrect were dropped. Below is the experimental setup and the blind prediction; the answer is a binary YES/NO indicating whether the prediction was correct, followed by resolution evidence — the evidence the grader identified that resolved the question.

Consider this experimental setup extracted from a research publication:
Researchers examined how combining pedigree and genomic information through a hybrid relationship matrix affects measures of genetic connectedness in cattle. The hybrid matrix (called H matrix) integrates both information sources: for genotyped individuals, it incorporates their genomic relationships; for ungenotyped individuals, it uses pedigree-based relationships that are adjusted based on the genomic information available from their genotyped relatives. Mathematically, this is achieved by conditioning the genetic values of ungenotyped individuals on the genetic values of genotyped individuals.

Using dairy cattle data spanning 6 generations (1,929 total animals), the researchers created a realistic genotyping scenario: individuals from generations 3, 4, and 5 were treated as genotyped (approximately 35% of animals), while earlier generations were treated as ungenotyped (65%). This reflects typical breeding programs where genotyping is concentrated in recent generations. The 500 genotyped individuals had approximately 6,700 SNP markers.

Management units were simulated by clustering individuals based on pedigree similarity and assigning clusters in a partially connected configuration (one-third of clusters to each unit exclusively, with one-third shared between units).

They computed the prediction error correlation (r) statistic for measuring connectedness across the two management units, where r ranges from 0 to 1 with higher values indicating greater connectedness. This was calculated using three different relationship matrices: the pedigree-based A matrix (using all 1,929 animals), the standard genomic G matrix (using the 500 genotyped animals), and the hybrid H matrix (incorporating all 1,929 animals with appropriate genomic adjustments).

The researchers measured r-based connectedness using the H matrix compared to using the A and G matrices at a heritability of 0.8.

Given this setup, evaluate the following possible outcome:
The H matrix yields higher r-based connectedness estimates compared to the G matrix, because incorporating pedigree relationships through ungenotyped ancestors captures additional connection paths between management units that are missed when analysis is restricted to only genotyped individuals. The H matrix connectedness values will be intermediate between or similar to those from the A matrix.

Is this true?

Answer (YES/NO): NO